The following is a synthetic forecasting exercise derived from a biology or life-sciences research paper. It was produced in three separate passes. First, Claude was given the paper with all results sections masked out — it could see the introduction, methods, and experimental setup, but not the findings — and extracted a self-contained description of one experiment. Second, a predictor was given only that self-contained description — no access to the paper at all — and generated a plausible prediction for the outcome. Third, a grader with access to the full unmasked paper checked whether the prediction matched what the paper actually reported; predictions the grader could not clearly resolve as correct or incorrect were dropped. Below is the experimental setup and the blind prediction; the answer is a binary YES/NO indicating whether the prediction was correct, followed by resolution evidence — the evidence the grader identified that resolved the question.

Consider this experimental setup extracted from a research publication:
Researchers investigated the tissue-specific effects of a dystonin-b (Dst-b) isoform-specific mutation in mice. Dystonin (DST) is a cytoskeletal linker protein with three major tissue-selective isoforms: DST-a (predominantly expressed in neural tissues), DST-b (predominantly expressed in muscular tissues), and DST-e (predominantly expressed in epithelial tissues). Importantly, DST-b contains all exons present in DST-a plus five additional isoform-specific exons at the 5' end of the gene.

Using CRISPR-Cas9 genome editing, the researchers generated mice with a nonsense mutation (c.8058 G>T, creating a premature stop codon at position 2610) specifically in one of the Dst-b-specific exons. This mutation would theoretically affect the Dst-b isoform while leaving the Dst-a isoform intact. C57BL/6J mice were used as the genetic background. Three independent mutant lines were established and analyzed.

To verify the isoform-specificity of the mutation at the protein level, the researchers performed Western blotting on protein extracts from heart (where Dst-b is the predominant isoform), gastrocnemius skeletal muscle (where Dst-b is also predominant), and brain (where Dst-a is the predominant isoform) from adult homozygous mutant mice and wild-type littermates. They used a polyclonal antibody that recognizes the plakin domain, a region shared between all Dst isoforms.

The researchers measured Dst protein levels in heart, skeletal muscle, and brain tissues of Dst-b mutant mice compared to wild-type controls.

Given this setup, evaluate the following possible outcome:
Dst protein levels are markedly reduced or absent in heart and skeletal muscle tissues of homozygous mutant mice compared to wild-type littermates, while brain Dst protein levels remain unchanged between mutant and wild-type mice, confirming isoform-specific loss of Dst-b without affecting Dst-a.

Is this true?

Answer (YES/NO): NO